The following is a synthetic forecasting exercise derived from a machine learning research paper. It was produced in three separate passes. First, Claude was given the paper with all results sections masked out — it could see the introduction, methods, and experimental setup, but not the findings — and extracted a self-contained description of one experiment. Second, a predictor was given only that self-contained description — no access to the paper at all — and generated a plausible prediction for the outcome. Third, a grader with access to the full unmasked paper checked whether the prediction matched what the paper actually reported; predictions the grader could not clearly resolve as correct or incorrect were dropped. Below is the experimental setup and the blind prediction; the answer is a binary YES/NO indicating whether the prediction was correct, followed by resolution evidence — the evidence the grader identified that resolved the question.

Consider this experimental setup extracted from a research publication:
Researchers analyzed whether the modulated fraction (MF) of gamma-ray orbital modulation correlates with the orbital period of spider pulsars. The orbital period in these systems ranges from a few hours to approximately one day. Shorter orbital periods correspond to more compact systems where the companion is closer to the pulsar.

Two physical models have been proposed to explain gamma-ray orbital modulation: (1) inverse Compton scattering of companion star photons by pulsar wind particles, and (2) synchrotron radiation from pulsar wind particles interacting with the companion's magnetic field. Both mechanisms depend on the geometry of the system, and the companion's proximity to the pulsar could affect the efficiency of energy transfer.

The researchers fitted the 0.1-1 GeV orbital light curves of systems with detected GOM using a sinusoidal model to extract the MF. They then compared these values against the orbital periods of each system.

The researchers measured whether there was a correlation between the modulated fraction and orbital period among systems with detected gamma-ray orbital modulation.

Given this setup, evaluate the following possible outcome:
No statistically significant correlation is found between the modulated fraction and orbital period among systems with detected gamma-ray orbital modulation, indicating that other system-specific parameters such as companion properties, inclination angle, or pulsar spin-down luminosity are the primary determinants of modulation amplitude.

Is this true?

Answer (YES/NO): NO